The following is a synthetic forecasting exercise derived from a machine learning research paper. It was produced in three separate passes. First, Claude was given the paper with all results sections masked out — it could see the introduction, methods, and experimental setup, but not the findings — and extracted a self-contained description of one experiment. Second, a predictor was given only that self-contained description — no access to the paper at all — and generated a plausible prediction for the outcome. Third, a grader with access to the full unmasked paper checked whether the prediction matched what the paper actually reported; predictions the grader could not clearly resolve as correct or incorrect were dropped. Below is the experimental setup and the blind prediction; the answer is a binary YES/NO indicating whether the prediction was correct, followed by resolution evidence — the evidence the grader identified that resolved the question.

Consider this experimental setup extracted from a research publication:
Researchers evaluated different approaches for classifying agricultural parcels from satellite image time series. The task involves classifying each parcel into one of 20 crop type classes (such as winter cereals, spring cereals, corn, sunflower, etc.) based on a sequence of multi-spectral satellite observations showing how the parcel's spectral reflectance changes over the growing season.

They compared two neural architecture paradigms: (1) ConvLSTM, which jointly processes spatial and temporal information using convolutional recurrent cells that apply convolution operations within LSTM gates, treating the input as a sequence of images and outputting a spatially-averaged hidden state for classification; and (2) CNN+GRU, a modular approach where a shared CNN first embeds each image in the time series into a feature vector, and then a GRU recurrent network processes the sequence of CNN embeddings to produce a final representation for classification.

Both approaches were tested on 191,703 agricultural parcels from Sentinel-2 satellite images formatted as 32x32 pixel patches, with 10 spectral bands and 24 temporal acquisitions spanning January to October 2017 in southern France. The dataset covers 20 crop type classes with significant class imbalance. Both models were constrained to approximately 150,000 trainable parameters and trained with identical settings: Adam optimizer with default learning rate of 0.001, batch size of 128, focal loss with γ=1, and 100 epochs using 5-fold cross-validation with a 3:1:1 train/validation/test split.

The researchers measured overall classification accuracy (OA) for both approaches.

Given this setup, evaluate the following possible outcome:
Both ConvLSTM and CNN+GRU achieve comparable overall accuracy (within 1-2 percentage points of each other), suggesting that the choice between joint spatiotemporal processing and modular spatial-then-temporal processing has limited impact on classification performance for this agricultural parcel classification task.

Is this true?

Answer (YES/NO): NO